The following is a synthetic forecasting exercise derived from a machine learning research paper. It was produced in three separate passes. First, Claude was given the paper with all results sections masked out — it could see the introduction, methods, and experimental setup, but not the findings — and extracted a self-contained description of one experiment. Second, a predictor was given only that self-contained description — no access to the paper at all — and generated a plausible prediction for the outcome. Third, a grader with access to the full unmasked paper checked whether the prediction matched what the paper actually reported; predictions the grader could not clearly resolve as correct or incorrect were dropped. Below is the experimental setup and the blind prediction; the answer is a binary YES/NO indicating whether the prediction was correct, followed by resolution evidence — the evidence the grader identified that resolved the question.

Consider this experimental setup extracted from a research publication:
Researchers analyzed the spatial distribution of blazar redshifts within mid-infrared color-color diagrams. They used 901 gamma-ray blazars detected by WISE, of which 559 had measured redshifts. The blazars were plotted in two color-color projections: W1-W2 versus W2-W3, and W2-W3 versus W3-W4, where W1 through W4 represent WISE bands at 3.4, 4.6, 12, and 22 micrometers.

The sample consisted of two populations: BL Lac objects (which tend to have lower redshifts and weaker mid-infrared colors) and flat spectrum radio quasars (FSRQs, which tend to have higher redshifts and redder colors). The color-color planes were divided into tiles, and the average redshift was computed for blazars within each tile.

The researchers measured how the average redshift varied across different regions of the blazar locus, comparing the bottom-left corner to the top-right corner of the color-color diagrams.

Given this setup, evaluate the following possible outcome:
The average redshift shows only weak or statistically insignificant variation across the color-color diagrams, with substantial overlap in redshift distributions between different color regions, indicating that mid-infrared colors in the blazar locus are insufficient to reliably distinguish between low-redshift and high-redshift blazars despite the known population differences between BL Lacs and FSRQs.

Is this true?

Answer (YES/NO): NO